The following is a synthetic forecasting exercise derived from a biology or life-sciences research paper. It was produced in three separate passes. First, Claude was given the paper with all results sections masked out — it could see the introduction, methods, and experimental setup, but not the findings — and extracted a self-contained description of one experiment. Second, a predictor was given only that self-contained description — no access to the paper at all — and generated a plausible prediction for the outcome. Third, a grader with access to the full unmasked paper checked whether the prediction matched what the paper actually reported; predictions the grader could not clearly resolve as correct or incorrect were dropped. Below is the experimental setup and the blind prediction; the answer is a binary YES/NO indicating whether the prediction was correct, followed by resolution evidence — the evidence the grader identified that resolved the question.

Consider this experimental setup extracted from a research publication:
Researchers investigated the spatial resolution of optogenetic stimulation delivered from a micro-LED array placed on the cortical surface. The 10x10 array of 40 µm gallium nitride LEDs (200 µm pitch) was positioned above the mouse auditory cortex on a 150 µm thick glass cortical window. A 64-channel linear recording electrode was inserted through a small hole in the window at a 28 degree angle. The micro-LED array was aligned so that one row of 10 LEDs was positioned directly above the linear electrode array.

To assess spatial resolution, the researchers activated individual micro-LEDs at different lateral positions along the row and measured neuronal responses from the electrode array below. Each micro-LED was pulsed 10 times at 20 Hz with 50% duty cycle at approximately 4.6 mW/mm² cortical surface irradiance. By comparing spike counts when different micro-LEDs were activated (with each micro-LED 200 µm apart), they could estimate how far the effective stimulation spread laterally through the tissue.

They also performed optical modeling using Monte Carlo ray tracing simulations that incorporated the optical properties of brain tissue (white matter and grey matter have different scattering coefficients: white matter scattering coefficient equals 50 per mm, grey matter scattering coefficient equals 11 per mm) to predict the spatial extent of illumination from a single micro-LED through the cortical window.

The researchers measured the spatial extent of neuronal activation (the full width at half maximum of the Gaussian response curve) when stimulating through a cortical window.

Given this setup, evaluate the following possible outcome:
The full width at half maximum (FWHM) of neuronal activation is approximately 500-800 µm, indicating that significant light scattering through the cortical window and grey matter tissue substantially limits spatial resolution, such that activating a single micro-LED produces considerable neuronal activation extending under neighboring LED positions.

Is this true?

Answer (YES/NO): YES